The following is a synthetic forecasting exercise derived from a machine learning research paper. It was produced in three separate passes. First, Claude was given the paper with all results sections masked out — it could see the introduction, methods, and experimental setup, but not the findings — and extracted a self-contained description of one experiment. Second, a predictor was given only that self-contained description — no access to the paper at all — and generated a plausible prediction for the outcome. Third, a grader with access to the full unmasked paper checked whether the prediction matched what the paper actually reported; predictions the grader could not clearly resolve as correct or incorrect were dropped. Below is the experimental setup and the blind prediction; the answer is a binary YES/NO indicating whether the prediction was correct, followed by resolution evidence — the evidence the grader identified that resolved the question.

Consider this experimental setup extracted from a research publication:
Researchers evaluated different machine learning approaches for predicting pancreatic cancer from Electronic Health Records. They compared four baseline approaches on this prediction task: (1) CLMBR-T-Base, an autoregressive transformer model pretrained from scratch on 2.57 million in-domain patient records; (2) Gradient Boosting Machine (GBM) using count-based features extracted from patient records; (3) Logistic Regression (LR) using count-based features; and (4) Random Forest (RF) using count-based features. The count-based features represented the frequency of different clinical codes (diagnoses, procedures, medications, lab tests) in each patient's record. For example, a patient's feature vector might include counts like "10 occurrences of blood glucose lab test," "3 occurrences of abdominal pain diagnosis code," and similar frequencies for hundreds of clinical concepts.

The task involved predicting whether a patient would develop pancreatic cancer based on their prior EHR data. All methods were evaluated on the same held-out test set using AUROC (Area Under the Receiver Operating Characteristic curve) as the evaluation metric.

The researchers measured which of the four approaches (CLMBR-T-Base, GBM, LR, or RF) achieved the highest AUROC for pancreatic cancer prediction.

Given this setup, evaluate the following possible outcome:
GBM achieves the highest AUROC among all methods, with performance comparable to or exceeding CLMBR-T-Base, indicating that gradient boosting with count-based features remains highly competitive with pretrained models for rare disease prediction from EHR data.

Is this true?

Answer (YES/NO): NO